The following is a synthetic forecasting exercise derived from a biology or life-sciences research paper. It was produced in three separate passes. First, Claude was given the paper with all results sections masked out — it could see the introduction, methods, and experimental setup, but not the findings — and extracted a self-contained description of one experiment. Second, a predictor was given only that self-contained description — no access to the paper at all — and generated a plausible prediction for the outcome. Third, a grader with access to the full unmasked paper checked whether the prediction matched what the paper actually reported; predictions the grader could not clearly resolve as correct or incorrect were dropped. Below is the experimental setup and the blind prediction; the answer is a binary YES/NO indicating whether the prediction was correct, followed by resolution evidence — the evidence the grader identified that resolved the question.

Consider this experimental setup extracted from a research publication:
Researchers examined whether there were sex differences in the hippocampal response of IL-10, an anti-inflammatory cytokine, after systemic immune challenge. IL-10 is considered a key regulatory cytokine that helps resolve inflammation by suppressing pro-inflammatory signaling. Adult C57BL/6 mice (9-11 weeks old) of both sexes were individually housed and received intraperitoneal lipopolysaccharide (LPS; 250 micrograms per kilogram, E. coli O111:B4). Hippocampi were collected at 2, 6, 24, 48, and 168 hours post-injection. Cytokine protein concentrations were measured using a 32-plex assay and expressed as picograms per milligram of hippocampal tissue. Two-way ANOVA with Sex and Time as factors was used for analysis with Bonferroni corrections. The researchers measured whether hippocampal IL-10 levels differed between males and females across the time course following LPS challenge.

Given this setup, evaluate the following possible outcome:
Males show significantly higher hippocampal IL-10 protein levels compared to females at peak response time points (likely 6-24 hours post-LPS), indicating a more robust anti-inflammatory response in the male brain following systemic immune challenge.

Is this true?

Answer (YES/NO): YES